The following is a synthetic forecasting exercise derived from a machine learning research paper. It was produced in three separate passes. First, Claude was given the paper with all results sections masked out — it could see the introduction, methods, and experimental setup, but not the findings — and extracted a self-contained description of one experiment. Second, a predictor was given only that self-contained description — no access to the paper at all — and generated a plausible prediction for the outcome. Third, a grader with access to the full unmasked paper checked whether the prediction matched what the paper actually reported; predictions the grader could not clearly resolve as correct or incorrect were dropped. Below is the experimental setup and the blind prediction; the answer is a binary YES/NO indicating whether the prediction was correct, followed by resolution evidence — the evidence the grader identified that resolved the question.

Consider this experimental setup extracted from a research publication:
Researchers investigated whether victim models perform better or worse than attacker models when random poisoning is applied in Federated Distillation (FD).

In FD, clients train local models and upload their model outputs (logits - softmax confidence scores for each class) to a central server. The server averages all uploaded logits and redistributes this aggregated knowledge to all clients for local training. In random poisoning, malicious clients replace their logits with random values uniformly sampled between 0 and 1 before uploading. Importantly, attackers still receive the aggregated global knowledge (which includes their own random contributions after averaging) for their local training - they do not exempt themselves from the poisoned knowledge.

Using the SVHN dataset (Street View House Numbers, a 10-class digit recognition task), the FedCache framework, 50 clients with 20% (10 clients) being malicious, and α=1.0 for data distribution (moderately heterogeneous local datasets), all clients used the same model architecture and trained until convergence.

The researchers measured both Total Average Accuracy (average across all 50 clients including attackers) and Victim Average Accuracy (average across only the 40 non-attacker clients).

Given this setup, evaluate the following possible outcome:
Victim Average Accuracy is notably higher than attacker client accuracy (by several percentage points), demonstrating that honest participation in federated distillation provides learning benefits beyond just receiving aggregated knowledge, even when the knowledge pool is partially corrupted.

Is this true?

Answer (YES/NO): YES